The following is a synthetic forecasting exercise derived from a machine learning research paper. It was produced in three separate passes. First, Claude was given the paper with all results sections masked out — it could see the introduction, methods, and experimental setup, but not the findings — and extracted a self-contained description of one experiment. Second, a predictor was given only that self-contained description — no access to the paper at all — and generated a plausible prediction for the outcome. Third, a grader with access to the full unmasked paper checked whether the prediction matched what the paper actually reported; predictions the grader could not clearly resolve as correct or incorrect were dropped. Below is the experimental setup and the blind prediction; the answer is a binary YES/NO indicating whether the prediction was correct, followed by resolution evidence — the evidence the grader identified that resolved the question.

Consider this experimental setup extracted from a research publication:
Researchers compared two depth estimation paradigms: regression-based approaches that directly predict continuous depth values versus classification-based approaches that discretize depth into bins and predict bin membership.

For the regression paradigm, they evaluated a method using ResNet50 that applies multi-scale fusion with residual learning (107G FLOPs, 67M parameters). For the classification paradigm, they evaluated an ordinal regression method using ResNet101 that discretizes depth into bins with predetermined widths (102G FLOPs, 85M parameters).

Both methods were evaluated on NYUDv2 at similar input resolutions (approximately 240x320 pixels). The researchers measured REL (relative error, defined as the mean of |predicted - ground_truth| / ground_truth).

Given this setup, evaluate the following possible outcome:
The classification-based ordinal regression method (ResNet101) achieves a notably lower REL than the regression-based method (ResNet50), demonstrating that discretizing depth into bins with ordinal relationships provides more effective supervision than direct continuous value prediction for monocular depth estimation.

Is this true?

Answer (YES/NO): YES